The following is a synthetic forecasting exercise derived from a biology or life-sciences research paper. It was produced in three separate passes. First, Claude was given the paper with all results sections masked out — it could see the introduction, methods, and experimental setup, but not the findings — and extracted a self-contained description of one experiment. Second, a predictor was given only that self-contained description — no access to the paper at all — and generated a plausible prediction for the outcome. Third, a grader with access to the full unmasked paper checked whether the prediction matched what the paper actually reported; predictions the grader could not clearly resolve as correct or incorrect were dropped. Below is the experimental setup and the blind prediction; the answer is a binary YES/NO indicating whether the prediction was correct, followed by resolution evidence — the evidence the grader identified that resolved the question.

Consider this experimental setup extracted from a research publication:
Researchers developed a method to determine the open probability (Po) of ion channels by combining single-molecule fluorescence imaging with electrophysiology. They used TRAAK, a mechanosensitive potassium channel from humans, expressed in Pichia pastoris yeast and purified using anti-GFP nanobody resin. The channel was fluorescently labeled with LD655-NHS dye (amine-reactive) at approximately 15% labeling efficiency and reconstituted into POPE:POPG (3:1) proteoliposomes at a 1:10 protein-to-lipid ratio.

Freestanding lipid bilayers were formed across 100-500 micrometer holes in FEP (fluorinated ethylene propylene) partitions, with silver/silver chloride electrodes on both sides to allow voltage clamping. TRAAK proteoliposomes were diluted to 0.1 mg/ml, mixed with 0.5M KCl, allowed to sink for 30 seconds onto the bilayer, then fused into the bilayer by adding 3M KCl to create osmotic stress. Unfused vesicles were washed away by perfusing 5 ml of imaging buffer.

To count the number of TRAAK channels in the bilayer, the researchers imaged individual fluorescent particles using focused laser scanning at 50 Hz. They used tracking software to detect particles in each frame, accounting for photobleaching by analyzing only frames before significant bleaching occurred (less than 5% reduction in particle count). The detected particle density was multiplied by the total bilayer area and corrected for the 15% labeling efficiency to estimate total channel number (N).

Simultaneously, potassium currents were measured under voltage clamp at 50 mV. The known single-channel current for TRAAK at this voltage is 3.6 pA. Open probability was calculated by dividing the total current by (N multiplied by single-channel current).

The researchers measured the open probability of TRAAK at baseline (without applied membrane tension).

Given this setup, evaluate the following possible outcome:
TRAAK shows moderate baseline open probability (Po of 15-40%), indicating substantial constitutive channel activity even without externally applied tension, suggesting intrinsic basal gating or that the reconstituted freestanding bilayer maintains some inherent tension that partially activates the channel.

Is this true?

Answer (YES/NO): NO